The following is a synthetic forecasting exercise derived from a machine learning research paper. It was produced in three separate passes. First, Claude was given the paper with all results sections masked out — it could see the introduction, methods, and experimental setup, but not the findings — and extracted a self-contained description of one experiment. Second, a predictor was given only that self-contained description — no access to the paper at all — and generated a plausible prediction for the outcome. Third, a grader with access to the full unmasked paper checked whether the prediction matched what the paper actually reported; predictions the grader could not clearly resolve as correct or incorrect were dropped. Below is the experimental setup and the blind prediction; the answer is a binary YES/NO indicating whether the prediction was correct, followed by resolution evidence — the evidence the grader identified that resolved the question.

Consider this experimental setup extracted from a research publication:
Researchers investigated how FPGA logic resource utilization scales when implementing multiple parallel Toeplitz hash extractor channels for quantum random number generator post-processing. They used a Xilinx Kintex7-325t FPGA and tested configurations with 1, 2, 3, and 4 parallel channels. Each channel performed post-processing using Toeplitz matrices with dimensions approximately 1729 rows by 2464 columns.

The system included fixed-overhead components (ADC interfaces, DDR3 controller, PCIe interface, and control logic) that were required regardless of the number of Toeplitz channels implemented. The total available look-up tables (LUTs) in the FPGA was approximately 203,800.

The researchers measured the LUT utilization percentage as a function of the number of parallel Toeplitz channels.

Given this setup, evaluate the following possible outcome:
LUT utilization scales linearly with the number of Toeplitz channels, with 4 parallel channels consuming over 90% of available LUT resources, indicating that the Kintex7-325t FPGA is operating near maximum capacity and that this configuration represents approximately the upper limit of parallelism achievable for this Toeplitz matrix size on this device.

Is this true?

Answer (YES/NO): NO